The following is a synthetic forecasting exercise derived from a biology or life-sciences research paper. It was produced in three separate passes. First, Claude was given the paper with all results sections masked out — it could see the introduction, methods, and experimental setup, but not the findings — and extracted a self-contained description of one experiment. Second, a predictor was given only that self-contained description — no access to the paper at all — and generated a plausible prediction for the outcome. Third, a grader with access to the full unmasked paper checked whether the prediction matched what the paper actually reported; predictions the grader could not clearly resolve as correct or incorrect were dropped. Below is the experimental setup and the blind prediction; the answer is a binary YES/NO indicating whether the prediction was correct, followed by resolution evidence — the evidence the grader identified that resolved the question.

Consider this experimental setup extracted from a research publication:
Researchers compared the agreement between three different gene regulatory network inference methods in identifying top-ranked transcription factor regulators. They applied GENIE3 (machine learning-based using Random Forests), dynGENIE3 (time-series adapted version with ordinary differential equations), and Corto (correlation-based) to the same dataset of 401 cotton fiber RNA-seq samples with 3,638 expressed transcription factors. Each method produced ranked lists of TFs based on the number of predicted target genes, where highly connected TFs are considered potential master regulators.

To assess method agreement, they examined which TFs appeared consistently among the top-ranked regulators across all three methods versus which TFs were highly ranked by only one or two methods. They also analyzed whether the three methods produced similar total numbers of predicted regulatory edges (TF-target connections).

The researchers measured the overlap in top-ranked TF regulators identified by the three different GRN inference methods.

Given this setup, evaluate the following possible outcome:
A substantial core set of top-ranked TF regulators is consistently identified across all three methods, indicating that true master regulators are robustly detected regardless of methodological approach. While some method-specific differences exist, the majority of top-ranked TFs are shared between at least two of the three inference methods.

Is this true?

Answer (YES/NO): NO